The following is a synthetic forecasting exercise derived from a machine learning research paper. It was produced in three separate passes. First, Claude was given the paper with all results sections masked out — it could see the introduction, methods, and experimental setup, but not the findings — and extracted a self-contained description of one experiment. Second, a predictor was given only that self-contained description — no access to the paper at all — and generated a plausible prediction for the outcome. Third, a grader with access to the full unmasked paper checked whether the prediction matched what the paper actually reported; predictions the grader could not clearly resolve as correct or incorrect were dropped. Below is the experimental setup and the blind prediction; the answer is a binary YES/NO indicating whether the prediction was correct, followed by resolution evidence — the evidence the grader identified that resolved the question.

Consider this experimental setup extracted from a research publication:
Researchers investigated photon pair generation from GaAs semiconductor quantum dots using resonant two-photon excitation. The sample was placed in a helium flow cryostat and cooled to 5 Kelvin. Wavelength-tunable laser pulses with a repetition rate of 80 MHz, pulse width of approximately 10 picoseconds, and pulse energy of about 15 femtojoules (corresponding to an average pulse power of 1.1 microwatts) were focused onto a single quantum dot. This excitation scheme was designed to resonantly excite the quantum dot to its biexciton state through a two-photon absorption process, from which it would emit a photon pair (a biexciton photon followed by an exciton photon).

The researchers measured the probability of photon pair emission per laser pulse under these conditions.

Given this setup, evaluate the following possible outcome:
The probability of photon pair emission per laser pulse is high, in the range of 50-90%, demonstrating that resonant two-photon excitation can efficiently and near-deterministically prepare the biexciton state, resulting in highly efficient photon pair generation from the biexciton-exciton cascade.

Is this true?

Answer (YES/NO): YES